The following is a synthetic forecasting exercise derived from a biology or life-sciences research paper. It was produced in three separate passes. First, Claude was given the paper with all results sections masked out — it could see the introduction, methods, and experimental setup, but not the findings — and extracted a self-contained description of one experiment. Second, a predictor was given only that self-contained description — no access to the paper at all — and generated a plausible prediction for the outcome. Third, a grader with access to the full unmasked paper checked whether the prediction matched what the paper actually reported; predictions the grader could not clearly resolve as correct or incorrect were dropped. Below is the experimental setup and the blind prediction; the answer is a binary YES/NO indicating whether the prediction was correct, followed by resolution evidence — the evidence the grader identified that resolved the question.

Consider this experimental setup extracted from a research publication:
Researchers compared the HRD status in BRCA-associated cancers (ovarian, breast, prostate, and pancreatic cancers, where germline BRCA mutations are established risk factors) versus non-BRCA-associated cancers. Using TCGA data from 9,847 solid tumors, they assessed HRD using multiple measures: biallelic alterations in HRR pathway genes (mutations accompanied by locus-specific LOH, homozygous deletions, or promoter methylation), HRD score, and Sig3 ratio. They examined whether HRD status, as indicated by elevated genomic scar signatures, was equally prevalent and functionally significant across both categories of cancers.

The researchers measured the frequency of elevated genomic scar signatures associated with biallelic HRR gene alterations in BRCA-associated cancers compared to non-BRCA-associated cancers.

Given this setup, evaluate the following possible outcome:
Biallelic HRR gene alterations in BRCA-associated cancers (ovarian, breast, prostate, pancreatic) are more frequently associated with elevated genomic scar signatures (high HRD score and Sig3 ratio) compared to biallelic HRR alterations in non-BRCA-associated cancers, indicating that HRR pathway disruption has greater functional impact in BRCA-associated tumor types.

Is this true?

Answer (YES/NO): NO